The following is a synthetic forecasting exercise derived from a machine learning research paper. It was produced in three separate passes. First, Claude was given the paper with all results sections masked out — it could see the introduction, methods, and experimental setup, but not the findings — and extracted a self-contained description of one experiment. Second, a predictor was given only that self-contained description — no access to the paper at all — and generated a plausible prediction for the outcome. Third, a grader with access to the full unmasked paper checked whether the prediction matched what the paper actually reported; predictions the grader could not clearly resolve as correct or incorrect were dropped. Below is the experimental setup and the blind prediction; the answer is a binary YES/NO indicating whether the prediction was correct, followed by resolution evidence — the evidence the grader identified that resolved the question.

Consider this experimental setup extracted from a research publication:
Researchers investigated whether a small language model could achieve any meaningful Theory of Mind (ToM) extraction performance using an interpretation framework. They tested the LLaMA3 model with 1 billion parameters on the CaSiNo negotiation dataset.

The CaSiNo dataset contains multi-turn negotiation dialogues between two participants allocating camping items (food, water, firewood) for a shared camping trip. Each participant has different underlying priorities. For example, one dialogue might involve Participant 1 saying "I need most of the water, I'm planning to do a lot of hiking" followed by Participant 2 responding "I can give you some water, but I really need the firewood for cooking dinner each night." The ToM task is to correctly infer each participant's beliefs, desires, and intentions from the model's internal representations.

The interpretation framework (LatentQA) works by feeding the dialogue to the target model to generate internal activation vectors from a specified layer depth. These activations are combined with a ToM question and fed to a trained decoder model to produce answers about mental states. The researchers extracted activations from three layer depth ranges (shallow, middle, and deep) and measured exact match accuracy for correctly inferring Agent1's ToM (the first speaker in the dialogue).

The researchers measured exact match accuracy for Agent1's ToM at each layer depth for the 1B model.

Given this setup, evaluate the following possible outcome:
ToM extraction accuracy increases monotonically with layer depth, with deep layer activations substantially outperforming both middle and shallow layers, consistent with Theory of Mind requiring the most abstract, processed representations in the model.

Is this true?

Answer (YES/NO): NO